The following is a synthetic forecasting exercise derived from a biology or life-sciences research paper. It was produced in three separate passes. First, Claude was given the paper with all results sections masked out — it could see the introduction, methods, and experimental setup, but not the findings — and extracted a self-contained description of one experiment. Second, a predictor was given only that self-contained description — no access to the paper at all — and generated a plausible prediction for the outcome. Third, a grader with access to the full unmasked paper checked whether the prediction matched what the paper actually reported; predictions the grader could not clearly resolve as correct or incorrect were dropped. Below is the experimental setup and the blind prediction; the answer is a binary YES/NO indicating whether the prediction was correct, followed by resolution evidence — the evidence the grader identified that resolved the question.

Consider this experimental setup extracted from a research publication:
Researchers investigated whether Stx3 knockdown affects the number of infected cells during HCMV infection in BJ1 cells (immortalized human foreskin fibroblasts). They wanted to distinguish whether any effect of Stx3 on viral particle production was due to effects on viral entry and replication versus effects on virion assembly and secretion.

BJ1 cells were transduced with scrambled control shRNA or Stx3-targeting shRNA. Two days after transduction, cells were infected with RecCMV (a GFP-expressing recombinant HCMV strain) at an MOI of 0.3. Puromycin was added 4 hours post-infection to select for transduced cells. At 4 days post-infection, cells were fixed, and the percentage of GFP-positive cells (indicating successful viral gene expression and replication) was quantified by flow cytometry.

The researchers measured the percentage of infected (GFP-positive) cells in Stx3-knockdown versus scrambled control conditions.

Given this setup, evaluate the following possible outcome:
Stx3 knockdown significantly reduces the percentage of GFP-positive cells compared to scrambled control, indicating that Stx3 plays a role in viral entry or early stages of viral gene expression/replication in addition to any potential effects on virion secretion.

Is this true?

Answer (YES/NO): NO